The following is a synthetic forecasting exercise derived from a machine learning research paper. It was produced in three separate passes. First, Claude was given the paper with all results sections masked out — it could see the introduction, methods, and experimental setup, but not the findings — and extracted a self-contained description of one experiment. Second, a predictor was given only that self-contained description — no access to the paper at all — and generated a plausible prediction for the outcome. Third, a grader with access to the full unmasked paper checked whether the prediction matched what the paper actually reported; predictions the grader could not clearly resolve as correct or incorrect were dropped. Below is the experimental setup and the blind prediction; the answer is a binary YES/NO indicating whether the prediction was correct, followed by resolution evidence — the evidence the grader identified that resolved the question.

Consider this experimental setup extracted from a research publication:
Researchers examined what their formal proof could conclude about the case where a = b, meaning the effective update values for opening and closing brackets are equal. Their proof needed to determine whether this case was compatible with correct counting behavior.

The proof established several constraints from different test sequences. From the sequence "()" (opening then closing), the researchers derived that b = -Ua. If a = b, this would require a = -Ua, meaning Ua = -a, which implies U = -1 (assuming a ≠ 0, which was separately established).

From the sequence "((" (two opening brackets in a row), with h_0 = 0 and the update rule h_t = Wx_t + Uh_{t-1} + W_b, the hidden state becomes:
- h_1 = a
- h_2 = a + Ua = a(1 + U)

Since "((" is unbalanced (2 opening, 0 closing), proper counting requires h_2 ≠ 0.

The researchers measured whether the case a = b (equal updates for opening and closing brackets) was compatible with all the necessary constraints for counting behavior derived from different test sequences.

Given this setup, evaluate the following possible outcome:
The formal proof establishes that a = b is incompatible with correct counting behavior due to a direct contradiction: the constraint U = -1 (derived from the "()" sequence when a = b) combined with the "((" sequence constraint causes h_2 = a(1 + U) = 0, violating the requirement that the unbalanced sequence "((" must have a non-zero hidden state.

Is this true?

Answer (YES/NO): YES